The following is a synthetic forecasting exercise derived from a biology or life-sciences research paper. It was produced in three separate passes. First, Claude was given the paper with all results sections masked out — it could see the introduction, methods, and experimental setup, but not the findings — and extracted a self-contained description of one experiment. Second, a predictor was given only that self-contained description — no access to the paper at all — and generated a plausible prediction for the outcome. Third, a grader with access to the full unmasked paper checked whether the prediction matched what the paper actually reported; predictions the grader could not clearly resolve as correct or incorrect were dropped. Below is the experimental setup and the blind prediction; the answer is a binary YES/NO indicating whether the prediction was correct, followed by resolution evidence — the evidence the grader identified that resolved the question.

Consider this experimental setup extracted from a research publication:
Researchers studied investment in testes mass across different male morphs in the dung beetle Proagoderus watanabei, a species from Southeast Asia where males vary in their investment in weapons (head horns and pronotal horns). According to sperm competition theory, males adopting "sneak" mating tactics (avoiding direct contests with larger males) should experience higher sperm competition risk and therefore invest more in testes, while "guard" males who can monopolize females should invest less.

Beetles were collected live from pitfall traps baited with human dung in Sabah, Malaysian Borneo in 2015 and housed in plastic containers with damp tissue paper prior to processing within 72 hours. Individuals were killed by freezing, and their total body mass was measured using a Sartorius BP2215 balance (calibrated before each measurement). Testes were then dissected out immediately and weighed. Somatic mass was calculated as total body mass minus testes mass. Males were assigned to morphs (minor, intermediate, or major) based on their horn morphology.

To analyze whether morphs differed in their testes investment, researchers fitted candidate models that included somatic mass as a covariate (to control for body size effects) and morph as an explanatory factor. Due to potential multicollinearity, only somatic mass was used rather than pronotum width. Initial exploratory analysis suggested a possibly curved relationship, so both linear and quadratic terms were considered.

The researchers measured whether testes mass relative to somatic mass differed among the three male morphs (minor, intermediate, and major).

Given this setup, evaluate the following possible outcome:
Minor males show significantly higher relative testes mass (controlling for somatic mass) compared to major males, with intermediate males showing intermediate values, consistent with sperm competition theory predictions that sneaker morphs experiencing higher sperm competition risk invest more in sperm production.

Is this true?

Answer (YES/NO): NO